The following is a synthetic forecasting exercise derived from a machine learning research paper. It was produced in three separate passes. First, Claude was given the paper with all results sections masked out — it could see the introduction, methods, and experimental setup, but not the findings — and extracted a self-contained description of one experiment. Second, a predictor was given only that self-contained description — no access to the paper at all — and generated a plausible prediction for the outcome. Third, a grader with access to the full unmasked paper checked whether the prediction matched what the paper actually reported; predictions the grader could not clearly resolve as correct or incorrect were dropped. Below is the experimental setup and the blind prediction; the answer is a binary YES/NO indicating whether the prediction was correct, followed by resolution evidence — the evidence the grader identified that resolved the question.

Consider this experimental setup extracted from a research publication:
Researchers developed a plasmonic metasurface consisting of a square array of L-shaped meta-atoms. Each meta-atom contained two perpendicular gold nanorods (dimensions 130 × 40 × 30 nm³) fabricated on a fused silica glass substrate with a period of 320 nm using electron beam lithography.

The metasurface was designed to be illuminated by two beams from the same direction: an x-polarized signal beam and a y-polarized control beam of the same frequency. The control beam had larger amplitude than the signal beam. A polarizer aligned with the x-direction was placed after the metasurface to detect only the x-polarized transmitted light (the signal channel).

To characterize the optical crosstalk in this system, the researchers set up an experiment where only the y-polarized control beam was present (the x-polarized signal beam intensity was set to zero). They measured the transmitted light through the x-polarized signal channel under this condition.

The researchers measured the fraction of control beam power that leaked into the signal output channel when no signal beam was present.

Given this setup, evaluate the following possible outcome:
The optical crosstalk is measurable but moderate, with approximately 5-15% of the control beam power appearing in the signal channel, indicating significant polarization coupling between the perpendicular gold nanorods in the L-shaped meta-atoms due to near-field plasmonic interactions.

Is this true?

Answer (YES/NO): NO